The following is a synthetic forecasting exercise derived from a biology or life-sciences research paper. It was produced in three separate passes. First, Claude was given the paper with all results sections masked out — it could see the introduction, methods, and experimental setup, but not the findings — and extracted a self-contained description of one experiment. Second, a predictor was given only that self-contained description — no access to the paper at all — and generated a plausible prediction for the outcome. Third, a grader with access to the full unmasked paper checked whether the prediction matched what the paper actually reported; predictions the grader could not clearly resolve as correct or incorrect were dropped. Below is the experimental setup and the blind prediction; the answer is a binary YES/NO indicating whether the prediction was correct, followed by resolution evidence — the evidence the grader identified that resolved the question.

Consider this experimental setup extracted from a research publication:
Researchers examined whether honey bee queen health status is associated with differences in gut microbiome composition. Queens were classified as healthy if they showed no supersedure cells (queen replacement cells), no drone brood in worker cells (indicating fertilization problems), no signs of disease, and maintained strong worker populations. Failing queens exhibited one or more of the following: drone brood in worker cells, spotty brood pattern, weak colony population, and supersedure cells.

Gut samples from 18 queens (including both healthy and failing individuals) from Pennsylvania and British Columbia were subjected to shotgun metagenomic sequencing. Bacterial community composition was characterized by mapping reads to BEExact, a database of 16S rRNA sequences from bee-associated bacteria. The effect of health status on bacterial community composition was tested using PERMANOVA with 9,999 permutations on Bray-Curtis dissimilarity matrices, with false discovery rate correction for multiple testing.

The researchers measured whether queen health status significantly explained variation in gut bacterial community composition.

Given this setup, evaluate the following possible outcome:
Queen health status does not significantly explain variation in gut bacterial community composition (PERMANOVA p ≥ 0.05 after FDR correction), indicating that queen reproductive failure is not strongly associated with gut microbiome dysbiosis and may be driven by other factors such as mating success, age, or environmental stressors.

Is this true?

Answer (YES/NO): NO